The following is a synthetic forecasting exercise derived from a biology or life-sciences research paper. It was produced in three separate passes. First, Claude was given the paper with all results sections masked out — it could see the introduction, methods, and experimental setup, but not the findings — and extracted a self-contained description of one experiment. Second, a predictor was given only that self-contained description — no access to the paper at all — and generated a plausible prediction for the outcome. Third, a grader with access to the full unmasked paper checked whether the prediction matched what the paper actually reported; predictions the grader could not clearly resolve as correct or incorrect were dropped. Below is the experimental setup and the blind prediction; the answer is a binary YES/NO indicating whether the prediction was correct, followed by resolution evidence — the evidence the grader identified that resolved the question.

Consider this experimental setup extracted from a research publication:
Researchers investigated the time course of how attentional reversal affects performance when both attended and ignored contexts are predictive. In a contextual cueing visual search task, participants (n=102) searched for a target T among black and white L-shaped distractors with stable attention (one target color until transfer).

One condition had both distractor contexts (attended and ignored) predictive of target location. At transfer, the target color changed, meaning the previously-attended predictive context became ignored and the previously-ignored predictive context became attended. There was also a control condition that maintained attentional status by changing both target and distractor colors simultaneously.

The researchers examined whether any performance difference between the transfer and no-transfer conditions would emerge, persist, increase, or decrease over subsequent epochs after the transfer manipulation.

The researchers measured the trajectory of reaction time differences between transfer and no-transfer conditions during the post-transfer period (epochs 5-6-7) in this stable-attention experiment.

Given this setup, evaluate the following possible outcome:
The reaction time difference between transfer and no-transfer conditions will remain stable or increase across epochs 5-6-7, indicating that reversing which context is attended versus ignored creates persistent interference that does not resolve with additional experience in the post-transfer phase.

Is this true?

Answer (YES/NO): NO